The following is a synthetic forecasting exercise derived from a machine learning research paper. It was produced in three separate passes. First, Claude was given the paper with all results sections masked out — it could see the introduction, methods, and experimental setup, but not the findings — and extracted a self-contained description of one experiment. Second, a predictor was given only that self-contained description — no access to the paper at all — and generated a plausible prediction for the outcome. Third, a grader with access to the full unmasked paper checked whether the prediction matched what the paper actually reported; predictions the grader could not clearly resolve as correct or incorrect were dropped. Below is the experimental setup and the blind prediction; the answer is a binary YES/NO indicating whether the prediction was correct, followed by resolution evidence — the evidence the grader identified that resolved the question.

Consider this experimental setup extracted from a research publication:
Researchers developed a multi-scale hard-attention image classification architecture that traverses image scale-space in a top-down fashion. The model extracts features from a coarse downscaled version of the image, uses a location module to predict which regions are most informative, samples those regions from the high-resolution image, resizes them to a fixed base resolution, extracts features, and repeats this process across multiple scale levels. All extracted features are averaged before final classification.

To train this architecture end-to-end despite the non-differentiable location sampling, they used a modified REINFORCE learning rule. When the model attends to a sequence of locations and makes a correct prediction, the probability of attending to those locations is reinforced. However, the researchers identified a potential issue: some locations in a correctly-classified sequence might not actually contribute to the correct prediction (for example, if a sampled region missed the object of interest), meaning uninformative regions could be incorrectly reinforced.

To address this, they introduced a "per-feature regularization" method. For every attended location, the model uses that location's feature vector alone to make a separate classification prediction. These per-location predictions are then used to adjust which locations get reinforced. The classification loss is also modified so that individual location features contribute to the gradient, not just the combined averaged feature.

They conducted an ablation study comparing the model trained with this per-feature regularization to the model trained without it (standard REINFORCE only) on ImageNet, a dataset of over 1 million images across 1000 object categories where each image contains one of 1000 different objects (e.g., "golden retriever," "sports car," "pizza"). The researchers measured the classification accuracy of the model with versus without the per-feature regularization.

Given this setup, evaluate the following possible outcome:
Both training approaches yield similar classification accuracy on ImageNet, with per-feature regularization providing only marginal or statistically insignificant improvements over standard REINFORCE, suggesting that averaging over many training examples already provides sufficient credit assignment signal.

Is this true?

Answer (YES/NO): NO